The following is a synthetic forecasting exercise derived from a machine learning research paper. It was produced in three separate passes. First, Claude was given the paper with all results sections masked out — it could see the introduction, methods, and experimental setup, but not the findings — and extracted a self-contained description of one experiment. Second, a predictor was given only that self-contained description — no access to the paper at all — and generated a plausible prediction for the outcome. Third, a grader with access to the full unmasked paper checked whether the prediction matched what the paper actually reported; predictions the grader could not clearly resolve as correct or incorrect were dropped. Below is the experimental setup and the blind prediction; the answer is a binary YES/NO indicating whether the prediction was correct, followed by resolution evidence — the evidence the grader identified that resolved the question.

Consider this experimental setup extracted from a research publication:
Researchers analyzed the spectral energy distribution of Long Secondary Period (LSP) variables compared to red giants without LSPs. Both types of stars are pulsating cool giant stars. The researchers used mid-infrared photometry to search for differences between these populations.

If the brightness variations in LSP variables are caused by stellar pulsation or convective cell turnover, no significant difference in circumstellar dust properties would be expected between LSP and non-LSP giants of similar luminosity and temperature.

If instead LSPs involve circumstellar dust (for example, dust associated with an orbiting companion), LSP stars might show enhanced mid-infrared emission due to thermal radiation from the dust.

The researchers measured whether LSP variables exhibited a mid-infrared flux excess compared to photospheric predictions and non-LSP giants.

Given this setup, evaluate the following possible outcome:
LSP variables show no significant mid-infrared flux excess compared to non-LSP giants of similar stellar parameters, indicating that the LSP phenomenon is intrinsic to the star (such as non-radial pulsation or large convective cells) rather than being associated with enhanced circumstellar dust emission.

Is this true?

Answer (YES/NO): NO